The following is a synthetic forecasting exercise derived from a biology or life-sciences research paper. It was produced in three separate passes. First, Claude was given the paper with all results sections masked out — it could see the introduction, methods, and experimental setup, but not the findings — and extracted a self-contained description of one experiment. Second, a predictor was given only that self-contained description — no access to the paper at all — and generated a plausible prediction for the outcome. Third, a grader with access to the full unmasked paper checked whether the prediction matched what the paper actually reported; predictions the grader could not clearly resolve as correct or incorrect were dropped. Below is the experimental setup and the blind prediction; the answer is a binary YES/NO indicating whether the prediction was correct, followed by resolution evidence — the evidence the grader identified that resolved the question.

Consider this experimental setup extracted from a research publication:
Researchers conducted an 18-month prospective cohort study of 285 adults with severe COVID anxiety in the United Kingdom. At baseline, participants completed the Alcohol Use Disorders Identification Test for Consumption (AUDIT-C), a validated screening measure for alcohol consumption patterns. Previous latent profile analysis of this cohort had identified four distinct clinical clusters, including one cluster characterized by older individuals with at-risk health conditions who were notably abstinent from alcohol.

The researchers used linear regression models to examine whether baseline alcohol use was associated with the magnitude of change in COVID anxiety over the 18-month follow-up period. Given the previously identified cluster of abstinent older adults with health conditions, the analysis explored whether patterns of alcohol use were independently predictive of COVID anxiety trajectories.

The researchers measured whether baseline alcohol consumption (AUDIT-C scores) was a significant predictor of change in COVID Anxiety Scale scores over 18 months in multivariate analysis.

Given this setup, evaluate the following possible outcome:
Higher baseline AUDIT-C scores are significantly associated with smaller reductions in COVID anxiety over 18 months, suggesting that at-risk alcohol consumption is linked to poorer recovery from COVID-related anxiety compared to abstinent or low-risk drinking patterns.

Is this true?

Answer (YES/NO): NO